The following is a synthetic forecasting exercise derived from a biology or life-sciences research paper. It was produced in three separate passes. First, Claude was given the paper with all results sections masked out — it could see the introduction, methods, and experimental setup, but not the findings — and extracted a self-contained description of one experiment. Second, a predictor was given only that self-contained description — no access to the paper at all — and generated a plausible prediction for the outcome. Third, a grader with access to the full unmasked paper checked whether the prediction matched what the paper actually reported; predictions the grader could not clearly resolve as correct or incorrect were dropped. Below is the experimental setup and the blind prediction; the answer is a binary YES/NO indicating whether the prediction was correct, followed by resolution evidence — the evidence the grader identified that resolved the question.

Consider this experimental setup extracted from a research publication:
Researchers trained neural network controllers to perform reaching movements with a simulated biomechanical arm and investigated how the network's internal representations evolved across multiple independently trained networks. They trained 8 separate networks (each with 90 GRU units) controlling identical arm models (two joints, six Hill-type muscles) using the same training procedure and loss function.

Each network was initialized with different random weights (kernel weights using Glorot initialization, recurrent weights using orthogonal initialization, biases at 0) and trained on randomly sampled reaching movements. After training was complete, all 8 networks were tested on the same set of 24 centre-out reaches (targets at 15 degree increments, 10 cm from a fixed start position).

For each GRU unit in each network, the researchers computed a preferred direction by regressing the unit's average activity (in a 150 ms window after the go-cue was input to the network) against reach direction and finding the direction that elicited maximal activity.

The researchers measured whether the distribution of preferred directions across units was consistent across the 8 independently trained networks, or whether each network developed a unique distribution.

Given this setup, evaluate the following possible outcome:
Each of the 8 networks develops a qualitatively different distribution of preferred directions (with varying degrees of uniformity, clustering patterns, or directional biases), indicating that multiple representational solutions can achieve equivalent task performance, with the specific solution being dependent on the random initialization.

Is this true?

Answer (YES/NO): NO